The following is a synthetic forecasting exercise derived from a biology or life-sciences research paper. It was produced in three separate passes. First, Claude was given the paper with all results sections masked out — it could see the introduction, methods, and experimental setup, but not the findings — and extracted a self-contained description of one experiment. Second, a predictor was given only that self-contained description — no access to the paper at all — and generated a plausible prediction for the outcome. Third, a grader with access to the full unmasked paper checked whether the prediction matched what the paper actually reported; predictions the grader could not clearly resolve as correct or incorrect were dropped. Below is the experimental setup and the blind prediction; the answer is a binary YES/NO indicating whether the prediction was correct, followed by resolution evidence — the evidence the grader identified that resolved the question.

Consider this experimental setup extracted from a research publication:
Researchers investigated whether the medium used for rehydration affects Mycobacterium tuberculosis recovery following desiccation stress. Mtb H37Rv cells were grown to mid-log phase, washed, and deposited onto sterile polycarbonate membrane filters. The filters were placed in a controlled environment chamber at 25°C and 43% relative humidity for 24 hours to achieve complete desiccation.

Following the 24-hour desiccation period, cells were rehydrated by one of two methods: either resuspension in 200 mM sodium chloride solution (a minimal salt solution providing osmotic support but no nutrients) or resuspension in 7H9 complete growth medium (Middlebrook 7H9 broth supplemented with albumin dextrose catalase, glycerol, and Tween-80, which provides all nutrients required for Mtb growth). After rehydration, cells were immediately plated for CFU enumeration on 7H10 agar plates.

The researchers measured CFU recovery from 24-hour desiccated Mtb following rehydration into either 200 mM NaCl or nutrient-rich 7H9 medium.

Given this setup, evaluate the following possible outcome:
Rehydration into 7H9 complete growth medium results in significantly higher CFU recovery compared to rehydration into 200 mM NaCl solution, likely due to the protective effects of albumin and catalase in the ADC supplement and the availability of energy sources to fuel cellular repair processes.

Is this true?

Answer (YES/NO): YES